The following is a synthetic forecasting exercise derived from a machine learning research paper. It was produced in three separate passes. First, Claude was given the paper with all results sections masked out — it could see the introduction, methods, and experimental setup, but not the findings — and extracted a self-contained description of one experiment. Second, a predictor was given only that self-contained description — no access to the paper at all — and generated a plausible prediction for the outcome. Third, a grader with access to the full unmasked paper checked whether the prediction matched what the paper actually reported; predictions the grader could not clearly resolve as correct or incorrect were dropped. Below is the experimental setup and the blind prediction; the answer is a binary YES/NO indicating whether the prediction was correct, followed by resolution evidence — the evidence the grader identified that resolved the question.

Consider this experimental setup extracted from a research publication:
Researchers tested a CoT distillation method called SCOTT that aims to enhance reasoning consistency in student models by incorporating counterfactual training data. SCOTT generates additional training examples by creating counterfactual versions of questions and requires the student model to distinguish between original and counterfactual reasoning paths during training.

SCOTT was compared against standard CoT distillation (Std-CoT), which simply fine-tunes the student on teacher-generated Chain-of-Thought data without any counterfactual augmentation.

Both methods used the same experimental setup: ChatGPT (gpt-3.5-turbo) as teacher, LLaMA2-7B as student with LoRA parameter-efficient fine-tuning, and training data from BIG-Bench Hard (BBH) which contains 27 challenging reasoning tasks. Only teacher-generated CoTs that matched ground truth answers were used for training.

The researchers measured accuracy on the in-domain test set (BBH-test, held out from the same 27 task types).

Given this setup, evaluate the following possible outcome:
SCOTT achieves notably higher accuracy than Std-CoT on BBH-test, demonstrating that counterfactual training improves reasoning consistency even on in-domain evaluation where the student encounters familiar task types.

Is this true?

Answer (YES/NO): NO